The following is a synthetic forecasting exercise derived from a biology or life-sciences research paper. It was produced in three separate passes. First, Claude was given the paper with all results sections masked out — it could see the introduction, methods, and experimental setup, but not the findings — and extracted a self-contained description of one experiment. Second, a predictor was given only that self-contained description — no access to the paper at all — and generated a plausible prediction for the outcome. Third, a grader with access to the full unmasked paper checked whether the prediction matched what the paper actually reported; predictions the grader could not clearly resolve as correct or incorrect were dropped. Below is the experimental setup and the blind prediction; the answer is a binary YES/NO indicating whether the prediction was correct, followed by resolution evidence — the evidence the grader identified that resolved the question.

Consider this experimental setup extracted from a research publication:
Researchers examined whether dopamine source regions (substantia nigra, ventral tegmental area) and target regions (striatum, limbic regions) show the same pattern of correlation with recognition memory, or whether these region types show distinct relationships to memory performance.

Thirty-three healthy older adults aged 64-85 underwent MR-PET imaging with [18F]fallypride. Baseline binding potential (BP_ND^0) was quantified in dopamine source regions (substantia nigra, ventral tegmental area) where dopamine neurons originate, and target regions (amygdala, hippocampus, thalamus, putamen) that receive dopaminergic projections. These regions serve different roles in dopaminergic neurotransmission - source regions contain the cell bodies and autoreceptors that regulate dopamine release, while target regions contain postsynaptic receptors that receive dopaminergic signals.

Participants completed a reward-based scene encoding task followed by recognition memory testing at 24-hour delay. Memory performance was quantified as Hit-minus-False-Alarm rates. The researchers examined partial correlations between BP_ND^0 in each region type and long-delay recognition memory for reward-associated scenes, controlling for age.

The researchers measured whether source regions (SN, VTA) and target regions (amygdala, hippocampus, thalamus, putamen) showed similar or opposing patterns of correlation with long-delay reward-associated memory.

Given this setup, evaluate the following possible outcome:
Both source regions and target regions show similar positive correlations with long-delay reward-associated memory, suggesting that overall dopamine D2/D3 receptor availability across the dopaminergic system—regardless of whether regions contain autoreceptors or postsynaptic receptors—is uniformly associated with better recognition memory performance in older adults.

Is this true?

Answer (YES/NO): NO